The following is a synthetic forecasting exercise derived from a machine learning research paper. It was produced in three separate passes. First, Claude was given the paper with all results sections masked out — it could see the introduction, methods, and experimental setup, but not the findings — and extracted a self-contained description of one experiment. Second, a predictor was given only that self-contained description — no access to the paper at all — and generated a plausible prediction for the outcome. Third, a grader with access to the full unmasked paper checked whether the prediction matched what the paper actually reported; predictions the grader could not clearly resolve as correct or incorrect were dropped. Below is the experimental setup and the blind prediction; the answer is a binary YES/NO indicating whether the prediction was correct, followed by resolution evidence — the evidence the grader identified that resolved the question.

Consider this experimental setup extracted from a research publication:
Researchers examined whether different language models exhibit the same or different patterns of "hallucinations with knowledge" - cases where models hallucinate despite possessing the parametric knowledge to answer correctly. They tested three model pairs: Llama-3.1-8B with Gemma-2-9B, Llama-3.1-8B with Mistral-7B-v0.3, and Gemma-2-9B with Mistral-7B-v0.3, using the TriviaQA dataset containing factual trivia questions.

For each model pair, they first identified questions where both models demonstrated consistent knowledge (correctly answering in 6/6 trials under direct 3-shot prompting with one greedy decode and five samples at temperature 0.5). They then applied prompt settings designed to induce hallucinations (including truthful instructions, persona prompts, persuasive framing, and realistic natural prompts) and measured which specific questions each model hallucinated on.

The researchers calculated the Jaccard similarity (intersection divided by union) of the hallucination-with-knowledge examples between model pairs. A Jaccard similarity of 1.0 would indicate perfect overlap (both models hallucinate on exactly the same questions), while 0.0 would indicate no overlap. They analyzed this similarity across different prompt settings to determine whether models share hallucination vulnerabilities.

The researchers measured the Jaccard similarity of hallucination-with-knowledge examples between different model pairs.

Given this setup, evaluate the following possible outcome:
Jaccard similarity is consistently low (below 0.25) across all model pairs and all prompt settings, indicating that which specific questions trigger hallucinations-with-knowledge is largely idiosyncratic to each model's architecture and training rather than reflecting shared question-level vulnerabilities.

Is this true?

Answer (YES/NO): YES